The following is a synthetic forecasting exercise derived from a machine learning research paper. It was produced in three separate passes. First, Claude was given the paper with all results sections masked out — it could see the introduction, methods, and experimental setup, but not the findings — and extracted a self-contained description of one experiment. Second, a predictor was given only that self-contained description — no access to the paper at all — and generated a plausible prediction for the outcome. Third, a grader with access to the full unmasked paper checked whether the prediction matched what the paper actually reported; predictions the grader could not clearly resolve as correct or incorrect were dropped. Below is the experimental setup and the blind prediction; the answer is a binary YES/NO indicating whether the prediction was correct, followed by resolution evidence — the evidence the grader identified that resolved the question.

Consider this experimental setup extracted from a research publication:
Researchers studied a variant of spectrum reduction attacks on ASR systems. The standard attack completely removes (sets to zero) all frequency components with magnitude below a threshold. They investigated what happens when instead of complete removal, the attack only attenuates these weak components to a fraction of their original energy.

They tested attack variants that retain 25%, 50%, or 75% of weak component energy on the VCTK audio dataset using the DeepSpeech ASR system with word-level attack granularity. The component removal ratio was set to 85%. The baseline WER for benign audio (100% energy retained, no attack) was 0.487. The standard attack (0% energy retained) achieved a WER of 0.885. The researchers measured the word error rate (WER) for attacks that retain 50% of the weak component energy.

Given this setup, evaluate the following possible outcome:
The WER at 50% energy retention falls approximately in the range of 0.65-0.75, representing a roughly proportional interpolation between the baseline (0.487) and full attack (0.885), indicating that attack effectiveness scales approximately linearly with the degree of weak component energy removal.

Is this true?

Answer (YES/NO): YES